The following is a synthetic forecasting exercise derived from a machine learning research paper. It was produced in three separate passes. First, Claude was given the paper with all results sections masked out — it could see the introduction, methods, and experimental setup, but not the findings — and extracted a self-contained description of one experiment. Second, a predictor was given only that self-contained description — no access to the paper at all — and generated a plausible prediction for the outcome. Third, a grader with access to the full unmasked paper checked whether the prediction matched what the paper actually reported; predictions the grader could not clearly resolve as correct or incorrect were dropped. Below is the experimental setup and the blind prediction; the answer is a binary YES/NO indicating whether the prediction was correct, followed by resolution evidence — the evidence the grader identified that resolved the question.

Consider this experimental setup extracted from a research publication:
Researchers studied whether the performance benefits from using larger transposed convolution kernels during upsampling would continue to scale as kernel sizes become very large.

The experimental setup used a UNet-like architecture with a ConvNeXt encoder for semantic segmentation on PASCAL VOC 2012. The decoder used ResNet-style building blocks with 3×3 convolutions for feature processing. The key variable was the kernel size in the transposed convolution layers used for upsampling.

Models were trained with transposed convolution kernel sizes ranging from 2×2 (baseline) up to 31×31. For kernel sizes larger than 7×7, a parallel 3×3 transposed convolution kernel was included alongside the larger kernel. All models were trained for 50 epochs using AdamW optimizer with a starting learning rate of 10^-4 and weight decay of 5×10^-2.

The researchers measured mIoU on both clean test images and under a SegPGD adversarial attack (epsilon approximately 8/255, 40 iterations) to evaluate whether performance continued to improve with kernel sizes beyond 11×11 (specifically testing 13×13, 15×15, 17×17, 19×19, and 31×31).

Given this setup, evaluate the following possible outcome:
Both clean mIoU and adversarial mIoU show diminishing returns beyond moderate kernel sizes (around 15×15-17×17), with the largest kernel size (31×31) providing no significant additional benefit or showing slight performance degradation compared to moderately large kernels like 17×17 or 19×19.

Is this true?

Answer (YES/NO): NO